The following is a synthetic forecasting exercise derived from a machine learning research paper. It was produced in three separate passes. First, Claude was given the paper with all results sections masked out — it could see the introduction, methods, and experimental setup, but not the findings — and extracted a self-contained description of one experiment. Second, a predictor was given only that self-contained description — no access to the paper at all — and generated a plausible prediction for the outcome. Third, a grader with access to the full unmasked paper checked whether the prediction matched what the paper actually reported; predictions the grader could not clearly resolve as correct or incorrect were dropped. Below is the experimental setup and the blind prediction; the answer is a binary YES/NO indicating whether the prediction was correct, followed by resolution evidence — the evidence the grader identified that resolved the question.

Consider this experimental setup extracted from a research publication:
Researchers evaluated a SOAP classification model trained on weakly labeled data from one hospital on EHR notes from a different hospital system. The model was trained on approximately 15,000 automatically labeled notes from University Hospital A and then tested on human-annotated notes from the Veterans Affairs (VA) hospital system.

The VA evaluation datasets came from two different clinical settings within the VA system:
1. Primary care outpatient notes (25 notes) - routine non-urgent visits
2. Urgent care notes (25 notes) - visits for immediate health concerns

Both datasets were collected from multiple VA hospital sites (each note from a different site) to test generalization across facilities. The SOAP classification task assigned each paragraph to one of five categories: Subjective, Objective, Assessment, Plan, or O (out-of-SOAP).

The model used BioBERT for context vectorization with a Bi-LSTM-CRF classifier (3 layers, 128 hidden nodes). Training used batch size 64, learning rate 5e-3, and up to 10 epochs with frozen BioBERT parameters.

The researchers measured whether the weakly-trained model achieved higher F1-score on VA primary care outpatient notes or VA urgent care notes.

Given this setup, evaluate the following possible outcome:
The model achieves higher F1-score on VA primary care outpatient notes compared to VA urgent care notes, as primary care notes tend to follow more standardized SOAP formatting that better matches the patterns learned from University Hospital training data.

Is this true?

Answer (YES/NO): YES